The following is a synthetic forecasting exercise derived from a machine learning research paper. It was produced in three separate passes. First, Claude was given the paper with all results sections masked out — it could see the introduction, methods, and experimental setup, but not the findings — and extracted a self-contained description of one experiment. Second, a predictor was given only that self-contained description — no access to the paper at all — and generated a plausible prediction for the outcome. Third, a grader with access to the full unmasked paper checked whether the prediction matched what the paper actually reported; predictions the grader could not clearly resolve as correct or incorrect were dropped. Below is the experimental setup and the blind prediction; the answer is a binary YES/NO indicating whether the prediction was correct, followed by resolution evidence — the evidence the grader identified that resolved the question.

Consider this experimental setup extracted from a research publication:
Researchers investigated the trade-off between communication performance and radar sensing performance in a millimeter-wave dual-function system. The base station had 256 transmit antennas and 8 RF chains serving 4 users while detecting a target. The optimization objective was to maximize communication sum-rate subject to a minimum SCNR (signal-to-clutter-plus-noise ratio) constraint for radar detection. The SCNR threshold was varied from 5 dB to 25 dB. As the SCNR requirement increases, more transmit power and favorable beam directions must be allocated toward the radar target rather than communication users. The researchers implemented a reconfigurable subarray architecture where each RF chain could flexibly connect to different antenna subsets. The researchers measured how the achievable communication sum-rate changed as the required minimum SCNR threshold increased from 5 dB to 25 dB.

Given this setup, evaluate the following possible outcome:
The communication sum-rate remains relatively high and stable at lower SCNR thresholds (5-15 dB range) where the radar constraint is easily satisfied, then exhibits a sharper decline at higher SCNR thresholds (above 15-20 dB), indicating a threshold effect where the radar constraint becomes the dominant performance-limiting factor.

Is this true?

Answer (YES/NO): NO